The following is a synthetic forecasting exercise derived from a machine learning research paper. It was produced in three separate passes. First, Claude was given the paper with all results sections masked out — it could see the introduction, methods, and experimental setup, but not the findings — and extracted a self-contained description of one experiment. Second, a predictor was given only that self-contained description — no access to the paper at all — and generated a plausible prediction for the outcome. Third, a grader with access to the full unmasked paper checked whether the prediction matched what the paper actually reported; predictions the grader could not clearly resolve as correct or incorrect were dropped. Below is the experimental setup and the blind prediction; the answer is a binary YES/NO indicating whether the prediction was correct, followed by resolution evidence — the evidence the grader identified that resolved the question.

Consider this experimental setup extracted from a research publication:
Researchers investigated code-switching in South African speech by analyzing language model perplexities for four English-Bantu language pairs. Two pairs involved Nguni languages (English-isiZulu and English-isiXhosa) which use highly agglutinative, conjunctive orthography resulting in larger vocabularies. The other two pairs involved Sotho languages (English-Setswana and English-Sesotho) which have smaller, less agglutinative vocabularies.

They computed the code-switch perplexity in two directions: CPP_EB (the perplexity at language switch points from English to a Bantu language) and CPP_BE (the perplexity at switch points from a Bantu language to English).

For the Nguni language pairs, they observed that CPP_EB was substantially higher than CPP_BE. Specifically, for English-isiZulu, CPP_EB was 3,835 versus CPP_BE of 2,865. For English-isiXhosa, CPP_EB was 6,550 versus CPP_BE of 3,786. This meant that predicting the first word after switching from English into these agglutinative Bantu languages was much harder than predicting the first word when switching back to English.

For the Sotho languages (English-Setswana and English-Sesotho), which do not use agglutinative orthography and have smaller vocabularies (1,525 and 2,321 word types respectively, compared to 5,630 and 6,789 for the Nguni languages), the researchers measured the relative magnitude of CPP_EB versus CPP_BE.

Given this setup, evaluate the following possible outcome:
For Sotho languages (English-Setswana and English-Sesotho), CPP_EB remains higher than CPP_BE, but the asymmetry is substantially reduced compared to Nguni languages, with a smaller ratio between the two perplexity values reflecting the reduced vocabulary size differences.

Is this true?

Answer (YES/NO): NO